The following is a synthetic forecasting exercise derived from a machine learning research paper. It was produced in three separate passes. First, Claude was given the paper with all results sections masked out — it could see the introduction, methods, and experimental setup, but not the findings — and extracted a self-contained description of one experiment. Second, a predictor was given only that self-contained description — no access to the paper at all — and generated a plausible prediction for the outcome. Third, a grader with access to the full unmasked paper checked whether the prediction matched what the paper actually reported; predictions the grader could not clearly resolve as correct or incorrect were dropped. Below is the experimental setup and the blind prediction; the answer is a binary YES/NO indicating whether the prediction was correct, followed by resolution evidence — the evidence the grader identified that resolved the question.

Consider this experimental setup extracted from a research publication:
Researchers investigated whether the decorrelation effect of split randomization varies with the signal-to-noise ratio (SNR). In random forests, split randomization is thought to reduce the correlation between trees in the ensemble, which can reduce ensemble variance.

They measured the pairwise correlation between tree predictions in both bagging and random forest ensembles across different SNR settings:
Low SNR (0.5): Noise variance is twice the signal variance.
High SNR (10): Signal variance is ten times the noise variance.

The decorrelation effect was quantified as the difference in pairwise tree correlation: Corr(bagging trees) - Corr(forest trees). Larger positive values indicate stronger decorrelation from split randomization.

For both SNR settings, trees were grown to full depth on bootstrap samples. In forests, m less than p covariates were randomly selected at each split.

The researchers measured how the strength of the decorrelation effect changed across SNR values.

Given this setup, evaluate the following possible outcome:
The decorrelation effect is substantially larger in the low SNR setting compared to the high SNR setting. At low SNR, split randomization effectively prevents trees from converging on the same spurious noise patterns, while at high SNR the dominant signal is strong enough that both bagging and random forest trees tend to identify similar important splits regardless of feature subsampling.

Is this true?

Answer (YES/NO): NO